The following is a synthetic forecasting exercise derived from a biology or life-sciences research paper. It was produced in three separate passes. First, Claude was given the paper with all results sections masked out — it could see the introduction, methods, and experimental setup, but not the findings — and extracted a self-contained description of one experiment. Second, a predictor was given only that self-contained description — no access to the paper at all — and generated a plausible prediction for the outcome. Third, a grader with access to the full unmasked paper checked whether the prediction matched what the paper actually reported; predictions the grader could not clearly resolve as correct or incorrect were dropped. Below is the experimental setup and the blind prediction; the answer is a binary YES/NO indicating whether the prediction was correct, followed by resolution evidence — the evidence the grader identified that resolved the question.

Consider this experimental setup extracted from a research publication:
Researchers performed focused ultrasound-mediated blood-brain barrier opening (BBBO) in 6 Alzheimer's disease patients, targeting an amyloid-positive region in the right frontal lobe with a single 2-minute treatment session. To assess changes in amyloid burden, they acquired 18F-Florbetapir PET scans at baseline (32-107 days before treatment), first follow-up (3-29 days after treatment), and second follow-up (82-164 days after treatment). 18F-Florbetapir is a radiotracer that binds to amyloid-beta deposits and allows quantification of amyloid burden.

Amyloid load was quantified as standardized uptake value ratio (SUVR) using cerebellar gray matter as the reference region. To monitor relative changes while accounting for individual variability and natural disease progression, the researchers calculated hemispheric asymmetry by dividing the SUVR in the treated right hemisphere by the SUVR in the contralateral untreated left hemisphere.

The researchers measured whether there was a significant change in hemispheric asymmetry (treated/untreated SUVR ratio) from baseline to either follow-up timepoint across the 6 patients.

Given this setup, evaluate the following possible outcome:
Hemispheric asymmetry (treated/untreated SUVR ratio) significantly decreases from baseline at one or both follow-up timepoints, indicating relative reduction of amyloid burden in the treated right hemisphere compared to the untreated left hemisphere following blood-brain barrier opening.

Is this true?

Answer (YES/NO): YES